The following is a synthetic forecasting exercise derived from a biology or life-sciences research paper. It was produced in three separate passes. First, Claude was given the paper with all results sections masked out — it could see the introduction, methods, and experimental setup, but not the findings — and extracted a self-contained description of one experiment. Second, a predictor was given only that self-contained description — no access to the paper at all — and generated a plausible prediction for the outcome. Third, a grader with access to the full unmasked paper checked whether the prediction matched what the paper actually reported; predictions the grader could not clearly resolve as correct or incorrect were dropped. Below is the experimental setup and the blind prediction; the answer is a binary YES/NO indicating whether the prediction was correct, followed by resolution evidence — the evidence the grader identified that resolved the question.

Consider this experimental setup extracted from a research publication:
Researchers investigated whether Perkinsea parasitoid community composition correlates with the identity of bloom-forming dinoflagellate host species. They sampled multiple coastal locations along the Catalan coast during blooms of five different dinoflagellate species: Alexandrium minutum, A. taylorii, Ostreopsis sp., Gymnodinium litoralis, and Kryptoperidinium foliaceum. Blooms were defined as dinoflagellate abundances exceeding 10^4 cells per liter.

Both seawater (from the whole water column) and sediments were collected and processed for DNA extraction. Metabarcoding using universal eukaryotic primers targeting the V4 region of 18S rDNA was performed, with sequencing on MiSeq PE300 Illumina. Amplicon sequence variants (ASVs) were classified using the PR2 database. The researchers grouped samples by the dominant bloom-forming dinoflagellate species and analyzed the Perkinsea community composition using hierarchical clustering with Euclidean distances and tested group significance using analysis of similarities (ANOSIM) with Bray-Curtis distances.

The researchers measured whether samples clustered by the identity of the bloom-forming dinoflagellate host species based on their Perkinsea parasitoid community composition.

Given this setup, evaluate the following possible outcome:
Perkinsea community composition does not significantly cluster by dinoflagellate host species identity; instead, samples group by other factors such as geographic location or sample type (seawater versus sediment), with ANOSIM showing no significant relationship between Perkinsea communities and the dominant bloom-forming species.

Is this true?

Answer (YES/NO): NO